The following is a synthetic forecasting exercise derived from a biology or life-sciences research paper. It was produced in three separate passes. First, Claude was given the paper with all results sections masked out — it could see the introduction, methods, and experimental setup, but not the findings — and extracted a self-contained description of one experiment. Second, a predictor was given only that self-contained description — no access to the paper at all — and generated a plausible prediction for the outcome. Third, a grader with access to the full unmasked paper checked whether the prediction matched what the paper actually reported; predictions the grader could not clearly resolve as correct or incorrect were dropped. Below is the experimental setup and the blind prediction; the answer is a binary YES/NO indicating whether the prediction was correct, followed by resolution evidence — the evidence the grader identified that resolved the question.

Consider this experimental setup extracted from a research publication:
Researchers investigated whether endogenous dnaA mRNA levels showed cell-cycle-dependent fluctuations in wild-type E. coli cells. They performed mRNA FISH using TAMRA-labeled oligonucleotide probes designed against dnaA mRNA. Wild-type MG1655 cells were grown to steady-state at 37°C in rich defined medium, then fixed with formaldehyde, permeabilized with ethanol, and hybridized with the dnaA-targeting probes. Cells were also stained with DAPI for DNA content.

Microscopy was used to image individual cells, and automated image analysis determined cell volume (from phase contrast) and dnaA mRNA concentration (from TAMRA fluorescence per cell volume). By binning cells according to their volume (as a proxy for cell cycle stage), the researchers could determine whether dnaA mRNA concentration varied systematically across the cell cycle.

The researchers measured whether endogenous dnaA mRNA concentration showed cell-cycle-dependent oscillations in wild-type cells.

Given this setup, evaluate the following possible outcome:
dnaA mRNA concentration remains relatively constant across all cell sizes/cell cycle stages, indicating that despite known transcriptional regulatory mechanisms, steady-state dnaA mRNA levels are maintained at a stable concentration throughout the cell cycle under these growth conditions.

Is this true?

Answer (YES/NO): NO